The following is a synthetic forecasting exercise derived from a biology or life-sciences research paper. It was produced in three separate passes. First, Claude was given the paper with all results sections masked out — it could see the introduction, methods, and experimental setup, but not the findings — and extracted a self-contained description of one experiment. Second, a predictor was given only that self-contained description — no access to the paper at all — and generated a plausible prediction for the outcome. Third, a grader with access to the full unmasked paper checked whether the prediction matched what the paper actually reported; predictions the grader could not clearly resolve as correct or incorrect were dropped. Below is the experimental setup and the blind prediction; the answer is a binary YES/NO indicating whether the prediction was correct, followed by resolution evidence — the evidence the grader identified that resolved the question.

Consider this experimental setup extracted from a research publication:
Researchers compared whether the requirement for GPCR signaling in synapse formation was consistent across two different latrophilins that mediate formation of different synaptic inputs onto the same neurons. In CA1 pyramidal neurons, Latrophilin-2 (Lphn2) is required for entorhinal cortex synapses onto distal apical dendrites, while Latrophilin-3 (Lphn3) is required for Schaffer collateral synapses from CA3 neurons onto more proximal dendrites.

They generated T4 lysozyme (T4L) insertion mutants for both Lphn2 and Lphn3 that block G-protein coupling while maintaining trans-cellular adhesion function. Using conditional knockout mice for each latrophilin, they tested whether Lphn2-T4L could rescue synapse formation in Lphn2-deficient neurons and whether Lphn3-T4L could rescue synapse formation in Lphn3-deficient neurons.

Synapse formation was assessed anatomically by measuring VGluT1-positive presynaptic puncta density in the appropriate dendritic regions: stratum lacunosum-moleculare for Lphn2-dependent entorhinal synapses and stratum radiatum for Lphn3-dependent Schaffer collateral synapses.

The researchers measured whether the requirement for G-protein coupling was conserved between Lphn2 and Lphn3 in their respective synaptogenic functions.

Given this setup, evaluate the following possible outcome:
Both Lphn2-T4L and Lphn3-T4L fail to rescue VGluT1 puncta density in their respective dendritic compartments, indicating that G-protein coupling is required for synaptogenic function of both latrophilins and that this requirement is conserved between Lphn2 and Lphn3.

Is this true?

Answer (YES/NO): YES